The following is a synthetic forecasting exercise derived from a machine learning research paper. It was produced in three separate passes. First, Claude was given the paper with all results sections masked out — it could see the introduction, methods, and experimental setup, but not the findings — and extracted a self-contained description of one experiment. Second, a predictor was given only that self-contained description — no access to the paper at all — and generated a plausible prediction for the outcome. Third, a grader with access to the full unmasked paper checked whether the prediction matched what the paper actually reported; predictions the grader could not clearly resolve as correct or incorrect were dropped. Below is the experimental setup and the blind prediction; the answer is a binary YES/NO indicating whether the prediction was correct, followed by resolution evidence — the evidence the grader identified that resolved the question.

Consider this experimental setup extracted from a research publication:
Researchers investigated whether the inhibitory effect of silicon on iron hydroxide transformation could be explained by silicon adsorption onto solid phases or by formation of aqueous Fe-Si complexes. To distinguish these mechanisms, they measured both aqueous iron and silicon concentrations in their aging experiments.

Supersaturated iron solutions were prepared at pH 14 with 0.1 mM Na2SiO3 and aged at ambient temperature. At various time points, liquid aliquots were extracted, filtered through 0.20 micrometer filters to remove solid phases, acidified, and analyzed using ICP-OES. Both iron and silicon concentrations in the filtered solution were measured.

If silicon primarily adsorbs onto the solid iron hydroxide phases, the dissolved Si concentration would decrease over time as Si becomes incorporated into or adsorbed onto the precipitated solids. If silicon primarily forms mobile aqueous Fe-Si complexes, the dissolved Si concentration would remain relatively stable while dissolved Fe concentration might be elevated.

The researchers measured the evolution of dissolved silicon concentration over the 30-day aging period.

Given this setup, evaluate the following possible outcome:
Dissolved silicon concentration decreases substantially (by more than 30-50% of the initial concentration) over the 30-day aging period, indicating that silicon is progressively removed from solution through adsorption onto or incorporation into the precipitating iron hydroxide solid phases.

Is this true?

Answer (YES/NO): NO